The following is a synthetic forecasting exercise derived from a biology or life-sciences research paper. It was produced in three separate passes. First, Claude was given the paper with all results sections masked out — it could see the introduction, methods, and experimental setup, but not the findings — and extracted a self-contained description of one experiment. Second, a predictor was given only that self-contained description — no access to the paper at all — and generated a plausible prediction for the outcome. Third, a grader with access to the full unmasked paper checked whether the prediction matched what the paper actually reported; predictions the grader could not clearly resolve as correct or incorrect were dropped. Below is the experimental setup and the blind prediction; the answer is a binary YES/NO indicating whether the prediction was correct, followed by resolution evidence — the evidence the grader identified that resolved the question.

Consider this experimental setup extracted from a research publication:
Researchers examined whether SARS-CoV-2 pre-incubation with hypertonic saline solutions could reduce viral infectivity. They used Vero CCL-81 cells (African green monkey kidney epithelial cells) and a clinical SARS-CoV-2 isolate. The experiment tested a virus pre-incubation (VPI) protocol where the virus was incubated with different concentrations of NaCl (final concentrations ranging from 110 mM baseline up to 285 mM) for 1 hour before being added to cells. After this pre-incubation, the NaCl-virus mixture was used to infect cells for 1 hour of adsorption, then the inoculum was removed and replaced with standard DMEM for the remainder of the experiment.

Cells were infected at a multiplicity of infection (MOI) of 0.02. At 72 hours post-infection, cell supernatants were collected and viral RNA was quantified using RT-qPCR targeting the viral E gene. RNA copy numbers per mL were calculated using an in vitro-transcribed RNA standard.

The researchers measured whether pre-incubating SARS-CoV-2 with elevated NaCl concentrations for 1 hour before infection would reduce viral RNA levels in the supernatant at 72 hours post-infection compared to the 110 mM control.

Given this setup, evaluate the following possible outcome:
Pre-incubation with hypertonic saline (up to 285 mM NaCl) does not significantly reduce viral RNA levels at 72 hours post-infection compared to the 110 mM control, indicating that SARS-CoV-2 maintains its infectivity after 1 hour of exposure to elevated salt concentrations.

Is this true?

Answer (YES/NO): YES